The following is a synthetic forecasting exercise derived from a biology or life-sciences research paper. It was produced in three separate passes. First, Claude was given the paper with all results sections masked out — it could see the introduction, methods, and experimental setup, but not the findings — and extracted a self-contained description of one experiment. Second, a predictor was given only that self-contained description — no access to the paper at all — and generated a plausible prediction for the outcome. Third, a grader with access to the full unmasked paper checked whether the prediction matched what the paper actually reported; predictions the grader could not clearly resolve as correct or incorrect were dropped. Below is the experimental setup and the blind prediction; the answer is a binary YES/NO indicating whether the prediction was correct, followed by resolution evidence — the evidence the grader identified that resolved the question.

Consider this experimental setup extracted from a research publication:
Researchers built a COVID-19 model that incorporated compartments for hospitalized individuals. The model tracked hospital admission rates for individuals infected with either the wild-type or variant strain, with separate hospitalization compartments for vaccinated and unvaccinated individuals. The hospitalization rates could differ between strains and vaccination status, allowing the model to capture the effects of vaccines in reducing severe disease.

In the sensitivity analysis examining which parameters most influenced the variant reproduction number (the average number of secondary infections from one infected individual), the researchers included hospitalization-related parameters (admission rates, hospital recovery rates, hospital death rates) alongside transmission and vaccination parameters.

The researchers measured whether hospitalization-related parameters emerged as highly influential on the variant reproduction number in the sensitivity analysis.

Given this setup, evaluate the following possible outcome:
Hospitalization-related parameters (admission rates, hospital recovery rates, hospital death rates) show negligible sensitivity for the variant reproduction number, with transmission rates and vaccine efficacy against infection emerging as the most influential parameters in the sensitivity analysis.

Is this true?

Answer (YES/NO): NO